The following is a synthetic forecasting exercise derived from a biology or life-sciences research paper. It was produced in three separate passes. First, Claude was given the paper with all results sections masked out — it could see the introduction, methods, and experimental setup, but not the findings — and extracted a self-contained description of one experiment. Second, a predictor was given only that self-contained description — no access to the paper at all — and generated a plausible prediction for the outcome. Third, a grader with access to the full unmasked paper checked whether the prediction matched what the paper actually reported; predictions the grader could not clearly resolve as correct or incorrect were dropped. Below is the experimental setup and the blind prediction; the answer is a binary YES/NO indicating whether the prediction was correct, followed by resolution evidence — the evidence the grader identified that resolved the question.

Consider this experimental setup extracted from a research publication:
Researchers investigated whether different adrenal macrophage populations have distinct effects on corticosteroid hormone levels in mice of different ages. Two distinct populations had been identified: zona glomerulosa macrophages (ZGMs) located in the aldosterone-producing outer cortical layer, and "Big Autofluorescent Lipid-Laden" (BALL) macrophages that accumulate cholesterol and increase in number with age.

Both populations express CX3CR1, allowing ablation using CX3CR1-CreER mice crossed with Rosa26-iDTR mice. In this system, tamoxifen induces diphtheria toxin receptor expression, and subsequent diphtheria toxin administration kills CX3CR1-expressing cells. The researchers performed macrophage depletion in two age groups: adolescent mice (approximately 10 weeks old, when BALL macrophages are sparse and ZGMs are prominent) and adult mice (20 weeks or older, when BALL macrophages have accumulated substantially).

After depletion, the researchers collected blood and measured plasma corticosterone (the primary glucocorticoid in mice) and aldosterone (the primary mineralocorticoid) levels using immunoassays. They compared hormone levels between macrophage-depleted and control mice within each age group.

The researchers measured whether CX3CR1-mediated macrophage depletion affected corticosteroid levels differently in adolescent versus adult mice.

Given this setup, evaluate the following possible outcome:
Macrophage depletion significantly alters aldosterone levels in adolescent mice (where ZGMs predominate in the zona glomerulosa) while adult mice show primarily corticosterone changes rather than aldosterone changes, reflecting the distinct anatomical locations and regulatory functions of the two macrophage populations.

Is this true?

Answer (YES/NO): NO